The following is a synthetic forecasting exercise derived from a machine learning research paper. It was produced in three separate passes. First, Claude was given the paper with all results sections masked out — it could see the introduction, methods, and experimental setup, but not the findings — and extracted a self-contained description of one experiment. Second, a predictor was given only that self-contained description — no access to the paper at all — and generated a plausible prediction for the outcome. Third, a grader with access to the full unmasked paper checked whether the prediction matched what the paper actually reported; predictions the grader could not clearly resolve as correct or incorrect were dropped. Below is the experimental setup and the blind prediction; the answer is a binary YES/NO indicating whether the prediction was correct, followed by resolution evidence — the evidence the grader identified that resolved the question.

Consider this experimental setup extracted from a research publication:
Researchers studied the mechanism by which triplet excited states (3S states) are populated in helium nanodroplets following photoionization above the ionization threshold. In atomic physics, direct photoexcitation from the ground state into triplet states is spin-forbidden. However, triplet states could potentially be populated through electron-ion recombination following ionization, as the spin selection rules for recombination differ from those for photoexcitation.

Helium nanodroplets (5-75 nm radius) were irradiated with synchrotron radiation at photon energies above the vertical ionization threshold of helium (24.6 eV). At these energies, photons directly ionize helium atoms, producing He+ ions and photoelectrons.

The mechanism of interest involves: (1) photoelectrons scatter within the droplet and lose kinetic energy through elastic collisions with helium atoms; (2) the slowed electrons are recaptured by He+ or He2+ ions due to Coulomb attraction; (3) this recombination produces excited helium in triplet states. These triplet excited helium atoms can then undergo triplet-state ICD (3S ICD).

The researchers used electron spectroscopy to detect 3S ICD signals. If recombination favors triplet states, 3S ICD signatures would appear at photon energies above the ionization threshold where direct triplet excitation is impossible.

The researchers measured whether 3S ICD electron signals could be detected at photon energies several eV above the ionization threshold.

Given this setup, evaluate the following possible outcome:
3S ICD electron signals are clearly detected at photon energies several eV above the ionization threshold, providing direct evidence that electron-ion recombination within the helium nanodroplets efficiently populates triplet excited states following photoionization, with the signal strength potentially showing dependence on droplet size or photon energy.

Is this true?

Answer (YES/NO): YES